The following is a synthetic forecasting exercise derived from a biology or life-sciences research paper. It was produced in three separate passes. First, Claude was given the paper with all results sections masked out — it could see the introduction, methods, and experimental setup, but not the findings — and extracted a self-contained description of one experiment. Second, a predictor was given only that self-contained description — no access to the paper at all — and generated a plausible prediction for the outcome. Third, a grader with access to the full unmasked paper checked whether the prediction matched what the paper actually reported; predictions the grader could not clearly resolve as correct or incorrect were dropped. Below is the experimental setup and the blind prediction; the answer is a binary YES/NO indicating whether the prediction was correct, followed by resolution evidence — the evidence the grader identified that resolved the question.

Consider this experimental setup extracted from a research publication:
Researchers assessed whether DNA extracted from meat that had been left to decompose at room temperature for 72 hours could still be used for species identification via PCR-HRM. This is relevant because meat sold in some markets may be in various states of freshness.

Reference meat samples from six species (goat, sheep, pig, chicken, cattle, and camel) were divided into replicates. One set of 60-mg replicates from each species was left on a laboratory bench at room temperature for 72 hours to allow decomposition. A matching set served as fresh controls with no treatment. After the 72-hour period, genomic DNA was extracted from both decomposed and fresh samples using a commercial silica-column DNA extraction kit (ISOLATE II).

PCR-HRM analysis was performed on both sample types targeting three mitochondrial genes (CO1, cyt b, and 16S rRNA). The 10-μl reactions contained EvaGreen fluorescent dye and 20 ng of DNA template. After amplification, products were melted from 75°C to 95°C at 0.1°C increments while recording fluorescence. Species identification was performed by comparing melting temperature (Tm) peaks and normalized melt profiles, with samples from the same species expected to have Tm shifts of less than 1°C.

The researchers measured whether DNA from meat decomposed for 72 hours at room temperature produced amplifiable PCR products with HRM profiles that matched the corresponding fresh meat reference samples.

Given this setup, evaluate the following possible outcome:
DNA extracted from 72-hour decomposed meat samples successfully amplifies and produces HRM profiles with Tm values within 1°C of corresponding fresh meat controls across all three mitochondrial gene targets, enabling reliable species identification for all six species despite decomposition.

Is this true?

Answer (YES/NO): NO